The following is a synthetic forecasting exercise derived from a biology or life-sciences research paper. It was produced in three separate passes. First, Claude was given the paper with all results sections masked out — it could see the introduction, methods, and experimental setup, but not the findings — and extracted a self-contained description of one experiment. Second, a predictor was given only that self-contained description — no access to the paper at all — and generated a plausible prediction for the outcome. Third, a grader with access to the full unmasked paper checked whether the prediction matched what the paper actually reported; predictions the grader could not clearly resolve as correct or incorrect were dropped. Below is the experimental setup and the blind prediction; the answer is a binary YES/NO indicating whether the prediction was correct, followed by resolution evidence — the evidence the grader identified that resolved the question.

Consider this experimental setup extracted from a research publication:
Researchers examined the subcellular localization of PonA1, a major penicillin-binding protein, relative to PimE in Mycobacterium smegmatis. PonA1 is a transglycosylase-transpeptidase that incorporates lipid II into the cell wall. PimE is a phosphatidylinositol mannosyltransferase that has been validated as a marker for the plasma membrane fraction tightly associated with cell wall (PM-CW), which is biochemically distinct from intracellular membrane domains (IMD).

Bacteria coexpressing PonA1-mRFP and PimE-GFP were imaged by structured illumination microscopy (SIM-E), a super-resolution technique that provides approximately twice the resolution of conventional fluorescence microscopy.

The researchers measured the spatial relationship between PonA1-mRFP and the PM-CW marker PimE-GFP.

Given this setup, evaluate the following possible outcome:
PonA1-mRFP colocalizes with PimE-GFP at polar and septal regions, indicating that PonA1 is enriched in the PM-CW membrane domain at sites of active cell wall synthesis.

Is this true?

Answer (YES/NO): NO